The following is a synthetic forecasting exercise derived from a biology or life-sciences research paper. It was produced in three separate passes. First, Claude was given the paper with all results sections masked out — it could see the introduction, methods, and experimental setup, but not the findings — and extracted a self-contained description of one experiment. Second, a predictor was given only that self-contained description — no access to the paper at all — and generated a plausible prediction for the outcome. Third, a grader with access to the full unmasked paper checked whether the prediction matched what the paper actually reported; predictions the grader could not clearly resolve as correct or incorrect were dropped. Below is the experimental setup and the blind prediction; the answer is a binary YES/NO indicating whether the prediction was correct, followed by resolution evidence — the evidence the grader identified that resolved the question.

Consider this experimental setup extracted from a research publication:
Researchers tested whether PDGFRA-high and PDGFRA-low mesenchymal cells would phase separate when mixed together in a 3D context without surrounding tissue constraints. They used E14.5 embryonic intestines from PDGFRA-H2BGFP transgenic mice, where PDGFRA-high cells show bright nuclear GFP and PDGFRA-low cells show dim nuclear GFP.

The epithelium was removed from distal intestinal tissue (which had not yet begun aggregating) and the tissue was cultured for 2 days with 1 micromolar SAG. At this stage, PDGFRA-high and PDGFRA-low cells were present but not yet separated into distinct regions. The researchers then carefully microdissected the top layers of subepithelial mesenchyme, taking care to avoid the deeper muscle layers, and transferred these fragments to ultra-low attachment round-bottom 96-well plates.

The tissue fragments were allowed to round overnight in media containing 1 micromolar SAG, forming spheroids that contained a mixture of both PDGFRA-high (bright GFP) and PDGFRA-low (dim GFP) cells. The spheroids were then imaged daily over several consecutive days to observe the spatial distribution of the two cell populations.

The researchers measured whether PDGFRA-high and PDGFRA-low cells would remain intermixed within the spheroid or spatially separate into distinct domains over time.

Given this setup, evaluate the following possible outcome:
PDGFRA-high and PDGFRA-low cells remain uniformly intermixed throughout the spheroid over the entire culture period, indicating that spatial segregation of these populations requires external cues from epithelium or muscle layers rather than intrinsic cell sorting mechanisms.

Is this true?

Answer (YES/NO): NO